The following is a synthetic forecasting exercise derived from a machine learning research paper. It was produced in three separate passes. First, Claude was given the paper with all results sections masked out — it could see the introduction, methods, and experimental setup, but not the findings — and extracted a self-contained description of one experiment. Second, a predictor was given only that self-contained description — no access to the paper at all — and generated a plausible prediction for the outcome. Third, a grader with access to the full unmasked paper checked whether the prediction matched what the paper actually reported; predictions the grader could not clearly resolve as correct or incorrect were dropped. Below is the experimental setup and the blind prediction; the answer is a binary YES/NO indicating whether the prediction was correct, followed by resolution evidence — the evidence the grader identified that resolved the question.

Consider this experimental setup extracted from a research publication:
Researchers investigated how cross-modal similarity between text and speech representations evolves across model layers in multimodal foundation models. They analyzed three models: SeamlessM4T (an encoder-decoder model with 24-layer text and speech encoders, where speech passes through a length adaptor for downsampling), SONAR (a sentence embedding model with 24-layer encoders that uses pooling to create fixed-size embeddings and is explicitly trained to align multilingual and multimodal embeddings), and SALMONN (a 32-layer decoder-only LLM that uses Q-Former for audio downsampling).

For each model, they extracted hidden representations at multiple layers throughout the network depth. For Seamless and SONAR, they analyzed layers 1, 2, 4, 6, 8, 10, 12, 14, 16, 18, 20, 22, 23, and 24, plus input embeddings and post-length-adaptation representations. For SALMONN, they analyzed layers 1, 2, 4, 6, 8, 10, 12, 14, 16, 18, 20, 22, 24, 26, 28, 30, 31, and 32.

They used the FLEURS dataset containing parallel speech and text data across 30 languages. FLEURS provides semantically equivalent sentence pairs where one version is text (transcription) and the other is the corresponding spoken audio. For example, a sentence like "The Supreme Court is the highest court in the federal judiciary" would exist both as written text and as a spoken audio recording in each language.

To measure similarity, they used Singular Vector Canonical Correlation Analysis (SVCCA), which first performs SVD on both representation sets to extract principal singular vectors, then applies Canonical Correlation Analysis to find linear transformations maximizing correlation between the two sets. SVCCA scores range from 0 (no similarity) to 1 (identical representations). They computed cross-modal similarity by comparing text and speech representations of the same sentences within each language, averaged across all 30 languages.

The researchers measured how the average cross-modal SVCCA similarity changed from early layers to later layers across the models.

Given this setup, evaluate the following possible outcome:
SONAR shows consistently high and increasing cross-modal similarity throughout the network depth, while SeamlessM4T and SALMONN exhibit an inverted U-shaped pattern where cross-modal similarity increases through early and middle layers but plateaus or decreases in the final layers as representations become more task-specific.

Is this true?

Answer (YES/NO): NO